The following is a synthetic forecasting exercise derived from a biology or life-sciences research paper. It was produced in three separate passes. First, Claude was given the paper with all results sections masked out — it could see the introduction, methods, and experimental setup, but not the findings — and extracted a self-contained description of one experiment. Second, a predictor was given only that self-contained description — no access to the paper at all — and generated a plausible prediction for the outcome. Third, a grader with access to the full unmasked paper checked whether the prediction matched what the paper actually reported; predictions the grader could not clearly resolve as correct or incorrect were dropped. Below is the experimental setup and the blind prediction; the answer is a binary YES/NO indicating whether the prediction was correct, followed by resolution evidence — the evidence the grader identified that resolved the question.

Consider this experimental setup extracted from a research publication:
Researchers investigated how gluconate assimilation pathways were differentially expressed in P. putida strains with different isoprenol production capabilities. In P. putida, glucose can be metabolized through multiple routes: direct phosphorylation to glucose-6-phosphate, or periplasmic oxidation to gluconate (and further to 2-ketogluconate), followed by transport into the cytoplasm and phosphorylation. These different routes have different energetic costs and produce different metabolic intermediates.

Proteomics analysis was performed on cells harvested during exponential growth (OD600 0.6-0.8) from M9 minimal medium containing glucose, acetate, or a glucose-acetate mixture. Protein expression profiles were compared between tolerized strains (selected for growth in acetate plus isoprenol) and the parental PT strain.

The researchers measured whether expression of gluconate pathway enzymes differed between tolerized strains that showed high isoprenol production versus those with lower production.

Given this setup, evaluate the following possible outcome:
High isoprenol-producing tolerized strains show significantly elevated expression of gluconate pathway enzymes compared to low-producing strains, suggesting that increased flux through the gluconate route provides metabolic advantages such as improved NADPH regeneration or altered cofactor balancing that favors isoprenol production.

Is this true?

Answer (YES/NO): YES